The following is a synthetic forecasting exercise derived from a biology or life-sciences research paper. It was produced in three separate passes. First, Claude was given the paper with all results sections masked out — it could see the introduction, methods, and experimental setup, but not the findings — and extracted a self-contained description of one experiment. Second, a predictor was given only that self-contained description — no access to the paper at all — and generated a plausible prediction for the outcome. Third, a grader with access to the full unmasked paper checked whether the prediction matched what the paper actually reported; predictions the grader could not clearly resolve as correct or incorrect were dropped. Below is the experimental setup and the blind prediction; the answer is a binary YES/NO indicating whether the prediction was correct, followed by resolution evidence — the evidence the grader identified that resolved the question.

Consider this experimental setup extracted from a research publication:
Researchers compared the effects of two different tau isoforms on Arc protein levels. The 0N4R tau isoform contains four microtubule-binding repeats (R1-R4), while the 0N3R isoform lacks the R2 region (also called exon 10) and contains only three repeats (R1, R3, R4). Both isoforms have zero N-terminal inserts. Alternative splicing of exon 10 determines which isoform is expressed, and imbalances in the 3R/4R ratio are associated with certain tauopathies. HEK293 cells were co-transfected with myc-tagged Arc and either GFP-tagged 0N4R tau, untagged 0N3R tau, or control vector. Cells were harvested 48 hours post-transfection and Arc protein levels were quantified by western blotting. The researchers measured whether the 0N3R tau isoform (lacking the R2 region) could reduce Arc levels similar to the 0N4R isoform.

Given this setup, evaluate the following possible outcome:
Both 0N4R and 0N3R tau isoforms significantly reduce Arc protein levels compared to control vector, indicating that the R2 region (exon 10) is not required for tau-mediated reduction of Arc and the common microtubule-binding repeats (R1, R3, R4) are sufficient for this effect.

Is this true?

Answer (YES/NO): NO